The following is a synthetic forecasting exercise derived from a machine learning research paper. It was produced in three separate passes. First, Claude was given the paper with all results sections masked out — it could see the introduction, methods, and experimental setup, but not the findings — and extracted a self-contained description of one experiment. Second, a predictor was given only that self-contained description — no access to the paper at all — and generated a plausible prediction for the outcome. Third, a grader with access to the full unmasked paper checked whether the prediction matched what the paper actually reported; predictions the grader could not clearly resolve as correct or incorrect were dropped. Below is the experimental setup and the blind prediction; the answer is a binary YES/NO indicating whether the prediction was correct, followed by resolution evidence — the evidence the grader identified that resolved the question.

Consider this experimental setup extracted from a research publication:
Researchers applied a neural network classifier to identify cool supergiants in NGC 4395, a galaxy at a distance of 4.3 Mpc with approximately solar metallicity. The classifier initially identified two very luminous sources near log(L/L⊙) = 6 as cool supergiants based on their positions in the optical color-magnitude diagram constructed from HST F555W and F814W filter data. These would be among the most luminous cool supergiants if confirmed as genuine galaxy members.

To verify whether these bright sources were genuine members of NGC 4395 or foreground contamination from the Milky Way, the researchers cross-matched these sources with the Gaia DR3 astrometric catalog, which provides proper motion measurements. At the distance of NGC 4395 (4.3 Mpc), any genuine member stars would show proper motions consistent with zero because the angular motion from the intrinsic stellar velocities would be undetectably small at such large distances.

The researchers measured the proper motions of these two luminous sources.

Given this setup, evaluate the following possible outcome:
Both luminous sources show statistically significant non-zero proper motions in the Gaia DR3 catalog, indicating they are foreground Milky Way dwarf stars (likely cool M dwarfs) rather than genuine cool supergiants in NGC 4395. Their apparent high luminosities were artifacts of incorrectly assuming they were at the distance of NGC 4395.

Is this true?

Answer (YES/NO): YES